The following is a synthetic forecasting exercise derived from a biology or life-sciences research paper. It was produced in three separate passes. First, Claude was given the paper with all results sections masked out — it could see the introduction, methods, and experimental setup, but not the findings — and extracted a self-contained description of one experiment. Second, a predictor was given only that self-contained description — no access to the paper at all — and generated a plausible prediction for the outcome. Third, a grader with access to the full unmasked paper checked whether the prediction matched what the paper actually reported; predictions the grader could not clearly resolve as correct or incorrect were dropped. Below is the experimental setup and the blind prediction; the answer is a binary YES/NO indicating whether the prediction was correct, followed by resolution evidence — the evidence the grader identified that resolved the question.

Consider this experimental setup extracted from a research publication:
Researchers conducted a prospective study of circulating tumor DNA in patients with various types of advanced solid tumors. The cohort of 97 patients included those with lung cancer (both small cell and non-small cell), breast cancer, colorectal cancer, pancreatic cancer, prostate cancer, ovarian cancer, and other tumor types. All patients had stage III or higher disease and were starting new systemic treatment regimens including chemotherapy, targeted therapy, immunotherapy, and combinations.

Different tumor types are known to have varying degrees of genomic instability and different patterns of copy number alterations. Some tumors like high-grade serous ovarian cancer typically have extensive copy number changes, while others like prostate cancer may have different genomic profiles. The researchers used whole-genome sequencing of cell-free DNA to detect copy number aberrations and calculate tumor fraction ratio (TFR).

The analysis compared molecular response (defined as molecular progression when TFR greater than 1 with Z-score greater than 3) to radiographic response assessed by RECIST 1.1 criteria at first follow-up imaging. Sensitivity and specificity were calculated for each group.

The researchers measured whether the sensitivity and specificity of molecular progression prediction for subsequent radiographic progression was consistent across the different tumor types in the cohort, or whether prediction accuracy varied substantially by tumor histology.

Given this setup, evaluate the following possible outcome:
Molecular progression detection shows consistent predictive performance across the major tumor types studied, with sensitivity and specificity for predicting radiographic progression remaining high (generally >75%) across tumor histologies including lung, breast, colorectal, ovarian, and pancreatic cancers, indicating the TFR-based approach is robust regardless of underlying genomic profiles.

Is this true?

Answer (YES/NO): NO